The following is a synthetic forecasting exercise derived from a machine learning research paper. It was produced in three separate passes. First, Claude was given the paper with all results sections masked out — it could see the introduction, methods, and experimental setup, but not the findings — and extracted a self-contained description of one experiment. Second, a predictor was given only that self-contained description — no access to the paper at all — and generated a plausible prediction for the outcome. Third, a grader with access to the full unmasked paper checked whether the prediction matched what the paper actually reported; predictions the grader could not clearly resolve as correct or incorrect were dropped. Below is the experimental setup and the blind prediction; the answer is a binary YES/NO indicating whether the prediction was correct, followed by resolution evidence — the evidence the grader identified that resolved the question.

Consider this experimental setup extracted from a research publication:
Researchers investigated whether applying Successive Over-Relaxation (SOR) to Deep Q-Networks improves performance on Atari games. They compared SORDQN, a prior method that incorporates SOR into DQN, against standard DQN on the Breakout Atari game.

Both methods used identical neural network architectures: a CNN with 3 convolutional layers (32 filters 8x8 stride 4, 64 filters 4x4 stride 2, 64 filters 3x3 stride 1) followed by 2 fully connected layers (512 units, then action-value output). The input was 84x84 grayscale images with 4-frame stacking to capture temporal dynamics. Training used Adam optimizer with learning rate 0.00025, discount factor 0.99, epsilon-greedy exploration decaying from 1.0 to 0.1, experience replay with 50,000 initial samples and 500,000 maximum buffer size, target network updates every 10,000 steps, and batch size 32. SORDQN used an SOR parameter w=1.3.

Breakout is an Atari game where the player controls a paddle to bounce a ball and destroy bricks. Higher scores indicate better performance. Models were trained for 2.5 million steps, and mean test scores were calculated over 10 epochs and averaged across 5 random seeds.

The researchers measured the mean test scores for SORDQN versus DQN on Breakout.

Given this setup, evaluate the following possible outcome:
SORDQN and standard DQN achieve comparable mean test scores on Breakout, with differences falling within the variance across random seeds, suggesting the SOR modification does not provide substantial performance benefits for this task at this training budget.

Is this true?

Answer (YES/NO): NO